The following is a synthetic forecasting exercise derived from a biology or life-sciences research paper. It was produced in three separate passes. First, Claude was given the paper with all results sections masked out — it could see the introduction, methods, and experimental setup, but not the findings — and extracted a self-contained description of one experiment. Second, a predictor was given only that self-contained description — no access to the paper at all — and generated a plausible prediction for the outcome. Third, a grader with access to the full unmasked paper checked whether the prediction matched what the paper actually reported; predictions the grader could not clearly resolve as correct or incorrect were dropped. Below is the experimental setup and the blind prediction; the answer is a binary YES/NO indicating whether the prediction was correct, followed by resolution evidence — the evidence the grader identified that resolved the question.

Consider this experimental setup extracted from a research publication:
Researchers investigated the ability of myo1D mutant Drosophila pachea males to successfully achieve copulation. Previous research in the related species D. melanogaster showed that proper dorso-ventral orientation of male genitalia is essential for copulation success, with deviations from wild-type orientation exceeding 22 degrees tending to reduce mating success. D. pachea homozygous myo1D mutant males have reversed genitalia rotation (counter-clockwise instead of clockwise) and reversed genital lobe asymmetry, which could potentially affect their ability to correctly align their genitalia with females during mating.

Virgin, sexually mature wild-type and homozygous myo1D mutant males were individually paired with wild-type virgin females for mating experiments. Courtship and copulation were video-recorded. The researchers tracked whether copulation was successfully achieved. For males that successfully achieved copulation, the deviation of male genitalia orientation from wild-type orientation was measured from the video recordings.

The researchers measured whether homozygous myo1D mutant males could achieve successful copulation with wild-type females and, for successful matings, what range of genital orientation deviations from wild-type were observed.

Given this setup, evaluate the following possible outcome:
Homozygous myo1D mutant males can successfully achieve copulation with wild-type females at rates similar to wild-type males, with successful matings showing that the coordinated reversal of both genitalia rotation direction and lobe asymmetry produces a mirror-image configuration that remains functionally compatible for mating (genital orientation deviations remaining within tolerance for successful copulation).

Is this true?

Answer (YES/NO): NO